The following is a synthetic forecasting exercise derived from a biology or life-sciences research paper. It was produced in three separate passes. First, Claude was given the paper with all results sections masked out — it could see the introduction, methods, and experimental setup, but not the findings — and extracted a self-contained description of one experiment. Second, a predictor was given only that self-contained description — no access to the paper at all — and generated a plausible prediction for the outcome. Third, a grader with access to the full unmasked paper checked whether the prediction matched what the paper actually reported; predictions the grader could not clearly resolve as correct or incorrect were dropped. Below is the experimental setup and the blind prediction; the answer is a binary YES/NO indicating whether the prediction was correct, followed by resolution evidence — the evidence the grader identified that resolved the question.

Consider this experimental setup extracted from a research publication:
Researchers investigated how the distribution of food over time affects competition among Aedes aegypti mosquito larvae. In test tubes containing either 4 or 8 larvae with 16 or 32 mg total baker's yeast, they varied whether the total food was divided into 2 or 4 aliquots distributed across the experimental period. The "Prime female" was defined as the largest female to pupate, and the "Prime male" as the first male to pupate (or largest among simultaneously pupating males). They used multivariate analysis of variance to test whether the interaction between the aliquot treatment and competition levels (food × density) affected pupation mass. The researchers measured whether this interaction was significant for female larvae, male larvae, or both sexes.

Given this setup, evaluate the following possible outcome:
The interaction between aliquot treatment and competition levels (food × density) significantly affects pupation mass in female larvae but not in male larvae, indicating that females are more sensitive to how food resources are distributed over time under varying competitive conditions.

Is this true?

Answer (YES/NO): YES